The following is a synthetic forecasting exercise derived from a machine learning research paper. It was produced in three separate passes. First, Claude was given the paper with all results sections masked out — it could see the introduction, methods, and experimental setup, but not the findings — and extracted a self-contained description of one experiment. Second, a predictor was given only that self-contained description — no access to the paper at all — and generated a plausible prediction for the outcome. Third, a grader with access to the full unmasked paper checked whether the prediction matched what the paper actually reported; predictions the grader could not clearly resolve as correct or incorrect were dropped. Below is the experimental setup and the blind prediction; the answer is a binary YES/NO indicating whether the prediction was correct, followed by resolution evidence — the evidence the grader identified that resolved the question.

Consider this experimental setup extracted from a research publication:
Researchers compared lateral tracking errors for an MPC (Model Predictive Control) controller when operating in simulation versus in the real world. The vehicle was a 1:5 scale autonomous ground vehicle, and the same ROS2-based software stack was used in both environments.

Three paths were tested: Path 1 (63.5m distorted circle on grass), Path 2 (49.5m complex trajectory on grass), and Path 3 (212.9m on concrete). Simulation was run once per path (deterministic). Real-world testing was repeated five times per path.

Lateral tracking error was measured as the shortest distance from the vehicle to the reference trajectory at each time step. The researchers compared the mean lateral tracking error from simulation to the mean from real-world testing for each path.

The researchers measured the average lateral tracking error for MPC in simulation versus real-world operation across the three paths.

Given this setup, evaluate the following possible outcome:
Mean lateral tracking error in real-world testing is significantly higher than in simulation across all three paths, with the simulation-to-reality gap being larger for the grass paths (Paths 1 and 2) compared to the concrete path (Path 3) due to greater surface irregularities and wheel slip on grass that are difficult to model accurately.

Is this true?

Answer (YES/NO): NO